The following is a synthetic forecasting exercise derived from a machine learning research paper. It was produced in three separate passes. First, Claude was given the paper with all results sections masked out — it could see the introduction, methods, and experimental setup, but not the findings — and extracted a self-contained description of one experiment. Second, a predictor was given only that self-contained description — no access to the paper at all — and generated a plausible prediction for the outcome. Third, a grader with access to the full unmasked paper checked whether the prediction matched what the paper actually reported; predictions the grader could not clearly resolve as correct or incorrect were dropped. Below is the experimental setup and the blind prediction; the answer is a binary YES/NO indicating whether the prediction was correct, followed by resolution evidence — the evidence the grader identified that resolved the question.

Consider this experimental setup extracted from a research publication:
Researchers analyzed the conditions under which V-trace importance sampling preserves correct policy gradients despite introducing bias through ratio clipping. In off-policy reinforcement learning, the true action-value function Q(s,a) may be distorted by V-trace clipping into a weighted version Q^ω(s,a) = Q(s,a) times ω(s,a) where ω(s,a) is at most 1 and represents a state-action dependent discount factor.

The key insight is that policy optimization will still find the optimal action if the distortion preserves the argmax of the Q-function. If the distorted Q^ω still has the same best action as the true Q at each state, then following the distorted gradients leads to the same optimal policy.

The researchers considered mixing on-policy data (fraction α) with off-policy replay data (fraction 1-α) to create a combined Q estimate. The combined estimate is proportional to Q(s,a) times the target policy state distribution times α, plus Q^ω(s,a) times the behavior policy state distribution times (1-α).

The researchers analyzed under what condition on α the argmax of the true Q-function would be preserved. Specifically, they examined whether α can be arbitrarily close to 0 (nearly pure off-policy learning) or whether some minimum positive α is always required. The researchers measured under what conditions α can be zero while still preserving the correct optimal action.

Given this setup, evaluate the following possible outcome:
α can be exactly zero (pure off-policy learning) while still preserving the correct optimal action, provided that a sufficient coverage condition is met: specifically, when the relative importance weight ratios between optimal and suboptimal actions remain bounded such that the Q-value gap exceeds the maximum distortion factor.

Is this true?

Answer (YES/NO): YES